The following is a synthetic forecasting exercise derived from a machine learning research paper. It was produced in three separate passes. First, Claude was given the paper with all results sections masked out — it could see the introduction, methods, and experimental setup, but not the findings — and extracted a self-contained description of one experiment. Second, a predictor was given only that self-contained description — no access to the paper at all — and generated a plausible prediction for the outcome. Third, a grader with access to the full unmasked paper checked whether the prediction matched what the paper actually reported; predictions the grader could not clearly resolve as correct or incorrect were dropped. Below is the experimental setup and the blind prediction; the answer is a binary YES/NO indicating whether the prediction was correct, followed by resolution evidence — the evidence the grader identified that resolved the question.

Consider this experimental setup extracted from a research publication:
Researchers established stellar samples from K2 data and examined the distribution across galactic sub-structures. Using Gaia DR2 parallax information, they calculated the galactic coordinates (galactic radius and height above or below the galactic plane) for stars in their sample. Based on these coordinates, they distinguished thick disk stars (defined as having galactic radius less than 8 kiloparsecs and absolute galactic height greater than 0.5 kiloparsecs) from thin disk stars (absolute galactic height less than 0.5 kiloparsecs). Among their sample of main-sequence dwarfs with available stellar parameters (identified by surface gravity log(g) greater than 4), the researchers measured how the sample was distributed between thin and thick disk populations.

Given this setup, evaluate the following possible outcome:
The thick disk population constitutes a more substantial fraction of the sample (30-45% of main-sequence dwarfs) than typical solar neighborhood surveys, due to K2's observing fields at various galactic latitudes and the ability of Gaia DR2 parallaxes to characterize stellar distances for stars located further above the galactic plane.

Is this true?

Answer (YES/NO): NO